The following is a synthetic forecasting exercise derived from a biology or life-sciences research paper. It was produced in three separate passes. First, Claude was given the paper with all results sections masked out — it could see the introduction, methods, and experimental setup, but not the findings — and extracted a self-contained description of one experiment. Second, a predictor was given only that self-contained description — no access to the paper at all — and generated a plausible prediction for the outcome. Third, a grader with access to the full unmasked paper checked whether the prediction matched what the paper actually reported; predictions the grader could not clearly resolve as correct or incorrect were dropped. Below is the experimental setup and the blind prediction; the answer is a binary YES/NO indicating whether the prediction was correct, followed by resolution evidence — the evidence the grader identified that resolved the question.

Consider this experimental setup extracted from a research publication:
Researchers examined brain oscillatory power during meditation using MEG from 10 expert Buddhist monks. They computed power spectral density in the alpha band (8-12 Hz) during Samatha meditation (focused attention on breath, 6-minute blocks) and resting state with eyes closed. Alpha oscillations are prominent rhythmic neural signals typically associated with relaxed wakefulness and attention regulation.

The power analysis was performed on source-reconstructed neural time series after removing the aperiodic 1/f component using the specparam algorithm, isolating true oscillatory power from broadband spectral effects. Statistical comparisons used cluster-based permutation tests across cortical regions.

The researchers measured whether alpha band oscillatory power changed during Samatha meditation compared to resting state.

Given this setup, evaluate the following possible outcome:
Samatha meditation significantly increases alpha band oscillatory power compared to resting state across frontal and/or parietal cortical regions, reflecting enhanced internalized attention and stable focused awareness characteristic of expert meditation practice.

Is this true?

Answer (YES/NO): NO